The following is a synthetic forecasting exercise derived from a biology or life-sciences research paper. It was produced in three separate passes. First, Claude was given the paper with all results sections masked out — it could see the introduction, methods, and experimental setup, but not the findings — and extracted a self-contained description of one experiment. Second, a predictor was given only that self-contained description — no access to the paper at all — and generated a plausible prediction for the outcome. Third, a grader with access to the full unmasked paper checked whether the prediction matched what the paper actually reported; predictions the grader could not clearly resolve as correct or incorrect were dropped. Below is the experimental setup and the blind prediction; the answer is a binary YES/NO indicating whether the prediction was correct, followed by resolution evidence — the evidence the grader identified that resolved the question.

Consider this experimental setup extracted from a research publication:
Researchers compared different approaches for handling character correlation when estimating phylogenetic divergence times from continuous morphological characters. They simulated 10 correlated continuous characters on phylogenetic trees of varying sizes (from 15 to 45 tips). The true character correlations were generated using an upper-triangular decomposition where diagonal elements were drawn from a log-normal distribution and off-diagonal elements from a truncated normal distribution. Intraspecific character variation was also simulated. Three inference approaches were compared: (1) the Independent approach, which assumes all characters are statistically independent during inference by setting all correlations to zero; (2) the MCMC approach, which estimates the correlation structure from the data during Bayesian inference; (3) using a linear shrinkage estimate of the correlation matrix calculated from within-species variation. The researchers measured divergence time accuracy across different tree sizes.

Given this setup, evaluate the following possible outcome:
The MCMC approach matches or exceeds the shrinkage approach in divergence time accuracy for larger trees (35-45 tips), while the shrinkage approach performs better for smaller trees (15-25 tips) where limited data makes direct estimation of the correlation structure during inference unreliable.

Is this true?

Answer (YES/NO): NO